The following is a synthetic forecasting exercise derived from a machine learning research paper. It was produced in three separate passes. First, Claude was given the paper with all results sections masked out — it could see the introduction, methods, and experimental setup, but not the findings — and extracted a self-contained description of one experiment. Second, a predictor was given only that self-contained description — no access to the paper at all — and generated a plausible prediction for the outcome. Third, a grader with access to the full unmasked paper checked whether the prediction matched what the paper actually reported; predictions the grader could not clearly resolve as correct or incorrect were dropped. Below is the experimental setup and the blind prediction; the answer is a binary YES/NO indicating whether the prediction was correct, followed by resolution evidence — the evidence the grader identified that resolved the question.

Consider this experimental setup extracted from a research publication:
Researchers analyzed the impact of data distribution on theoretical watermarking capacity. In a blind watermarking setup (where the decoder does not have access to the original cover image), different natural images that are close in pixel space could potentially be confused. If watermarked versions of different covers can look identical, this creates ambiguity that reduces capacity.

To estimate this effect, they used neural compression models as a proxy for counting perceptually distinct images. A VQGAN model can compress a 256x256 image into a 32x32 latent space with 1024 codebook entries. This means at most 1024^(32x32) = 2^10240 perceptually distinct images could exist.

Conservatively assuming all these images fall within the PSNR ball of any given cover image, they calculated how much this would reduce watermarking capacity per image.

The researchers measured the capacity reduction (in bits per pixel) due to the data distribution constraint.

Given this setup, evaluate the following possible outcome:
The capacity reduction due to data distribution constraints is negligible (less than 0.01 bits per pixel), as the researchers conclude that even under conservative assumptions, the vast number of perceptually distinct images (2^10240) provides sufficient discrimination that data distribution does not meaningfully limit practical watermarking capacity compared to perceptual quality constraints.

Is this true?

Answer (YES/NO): NO